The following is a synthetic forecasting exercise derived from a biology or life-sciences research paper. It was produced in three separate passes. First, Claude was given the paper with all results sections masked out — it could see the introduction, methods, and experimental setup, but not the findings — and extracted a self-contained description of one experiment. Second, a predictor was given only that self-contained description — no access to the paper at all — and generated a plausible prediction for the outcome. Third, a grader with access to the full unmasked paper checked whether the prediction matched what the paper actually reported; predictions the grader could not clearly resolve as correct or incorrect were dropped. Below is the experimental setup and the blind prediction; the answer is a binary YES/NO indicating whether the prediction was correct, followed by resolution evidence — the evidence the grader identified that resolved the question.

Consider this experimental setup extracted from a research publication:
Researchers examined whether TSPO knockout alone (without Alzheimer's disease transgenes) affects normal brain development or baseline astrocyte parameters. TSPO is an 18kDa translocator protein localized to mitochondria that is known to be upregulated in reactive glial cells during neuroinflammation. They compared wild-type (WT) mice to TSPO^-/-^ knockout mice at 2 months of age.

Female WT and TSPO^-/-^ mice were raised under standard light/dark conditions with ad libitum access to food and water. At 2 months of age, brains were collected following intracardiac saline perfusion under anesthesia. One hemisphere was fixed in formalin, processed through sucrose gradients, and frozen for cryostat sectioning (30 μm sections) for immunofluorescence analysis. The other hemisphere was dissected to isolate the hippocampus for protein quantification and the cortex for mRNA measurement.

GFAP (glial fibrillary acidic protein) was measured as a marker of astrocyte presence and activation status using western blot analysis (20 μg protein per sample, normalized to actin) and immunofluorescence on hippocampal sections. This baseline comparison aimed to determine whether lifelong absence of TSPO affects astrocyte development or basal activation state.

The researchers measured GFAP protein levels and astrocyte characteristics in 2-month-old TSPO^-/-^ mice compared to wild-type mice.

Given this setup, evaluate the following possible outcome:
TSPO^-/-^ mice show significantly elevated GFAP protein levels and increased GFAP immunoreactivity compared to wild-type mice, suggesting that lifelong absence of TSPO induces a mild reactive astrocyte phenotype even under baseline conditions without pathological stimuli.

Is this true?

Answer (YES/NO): NO